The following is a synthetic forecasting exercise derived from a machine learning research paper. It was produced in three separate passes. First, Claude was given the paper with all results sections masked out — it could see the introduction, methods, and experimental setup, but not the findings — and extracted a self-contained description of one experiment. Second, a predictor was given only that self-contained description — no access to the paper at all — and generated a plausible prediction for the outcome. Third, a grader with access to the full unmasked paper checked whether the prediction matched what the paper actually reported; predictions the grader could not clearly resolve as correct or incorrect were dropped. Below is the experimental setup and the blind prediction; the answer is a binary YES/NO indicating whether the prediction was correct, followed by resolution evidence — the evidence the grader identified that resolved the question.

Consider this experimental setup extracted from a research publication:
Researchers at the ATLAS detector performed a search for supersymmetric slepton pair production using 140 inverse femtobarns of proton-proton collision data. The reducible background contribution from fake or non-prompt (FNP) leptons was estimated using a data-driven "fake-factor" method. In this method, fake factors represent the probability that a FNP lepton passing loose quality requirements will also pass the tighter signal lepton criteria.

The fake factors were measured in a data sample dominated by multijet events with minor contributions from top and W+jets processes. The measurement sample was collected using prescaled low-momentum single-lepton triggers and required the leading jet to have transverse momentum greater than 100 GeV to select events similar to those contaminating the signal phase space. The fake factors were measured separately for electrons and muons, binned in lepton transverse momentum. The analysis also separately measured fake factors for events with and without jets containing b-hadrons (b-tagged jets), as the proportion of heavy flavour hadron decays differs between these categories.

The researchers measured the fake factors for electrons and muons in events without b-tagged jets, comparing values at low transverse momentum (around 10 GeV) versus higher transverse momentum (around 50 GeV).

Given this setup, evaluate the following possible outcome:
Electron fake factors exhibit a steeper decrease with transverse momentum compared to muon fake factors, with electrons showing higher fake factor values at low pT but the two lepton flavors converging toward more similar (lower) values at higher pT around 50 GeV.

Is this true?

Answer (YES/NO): YES